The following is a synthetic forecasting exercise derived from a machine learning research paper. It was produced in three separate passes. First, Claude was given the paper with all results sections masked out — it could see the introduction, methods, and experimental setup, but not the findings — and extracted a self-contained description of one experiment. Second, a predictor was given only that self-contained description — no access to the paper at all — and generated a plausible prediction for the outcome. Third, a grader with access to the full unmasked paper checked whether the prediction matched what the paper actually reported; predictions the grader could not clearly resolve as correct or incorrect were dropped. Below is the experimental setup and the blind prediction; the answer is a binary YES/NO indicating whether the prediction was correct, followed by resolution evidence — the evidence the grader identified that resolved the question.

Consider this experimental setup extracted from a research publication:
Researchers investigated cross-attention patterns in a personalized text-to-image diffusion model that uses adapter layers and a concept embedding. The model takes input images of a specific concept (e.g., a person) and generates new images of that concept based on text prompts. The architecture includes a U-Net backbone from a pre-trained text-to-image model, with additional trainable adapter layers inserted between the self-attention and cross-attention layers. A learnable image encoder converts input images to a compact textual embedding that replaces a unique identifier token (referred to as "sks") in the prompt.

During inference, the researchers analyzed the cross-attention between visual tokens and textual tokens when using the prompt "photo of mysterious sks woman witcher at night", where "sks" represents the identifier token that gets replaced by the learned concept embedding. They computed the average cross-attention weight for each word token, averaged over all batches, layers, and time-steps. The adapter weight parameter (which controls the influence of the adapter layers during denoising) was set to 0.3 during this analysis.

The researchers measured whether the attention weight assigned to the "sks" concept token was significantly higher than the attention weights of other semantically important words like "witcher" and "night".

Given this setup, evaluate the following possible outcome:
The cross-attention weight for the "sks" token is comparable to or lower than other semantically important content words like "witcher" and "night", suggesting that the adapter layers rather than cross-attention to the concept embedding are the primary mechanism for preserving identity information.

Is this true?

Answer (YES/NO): NO